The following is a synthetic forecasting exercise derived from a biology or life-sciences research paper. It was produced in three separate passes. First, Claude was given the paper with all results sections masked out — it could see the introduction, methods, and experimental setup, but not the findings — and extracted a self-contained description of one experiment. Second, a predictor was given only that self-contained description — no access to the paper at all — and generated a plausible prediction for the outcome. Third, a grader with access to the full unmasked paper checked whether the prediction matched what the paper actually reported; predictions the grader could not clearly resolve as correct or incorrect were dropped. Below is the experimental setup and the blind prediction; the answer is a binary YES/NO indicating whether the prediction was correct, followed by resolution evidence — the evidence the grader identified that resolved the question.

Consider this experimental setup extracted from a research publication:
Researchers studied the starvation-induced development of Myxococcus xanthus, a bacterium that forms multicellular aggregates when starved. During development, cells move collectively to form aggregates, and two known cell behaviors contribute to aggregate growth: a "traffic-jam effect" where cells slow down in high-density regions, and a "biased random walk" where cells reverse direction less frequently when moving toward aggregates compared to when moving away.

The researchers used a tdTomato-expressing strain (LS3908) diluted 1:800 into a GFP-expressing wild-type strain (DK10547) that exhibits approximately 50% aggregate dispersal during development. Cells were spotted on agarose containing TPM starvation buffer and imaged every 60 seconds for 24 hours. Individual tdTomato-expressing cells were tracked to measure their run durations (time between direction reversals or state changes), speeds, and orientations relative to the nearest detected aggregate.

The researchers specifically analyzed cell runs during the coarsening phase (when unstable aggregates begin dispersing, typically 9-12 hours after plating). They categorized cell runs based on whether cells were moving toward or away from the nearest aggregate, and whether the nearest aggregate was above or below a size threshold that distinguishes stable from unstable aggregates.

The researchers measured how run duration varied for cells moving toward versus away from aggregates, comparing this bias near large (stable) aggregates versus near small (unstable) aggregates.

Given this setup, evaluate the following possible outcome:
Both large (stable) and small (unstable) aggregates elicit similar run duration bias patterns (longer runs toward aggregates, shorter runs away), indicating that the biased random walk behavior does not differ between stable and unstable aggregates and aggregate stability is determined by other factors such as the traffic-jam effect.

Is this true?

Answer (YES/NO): NO